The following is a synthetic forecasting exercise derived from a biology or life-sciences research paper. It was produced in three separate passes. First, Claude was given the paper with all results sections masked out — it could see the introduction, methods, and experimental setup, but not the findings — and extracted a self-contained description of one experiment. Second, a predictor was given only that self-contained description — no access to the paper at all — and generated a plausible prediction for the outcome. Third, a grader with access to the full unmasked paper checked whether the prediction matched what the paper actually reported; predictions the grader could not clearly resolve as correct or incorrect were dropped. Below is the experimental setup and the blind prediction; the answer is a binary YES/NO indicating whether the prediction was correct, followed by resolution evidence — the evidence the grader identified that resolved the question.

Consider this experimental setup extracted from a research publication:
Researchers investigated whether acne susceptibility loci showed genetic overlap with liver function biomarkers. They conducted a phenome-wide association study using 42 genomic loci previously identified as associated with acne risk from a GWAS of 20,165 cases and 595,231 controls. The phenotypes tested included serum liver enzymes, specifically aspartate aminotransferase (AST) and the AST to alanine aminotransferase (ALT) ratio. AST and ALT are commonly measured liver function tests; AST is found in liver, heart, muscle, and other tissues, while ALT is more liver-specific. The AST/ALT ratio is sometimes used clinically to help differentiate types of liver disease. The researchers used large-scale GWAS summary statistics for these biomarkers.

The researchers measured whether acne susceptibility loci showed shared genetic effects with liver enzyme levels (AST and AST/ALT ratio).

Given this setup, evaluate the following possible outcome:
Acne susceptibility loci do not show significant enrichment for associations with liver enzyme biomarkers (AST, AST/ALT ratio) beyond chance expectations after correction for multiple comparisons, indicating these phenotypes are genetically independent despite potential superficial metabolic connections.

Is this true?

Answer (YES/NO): NO